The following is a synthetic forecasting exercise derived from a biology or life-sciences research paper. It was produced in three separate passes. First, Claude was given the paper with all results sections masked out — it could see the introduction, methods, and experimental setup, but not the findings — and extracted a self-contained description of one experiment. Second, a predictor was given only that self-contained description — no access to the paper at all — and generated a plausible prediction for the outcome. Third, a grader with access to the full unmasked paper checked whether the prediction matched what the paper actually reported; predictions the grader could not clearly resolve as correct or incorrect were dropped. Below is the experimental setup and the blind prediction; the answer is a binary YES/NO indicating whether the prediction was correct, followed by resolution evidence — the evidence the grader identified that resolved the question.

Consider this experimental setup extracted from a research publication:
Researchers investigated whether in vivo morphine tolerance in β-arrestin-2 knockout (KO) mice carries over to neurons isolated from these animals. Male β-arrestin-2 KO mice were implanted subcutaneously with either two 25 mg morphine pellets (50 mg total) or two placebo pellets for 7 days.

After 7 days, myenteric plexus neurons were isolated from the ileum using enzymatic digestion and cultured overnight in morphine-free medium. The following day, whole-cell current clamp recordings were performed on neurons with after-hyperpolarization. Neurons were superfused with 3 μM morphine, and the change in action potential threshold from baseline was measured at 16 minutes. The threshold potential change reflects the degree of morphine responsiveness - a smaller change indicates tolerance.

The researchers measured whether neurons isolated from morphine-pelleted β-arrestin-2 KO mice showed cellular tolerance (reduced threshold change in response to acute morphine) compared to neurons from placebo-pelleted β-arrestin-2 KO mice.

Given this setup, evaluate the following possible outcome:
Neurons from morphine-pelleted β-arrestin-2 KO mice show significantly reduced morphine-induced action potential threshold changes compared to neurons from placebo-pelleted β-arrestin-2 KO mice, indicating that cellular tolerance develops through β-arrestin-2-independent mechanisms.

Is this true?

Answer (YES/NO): YES